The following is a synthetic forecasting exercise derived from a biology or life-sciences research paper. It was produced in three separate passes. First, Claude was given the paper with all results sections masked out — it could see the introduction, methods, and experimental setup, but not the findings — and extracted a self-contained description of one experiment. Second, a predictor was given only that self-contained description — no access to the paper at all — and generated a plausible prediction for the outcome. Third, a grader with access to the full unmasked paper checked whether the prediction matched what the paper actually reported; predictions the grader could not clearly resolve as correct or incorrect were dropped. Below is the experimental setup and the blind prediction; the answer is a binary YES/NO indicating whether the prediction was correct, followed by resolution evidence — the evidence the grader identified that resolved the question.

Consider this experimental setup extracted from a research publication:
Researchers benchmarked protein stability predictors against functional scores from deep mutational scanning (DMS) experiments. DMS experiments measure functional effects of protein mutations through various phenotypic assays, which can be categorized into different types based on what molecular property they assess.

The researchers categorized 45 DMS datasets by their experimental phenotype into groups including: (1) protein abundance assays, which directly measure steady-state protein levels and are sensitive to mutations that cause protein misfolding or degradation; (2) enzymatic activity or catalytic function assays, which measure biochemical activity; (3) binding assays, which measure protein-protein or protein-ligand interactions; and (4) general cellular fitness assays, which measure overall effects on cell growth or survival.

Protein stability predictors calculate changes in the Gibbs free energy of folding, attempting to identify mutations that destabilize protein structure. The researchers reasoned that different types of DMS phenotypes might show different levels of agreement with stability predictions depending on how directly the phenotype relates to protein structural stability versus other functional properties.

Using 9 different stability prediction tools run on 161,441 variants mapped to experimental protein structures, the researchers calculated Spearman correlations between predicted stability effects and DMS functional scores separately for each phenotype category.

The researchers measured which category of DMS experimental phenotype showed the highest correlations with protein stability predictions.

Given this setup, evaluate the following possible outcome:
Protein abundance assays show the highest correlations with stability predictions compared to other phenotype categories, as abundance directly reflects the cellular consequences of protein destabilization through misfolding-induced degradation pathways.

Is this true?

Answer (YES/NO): YES